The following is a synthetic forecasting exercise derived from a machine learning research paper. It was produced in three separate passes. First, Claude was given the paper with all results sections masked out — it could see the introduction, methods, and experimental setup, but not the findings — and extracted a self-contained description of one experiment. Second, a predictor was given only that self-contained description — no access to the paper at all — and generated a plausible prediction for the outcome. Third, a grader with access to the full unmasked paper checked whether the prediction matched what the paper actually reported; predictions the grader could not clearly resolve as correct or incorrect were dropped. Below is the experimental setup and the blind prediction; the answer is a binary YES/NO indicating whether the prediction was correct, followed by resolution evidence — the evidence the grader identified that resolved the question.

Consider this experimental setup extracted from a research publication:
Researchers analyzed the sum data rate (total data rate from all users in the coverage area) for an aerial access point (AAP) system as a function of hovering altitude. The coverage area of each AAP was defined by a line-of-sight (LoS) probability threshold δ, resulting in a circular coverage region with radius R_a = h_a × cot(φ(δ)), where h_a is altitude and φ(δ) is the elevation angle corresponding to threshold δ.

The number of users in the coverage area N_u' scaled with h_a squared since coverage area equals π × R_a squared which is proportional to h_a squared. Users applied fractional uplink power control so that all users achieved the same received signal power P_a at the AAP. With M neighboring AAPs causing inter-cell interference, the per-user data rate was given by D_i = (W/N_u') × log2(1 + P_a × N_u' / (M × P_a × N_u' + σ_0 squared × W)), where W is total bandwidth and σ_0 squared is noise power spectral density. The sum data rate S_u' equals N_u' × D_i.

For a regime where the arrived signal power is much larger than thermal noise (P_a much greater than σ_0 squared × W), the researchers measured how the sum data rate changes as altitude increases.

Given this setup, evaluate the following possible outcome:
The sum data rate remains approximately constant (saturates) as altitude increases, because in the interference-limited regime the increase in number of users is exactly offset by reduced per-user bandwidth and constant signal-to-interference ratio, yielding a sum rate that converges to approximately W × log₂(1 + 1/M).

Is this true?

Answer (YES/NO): YES